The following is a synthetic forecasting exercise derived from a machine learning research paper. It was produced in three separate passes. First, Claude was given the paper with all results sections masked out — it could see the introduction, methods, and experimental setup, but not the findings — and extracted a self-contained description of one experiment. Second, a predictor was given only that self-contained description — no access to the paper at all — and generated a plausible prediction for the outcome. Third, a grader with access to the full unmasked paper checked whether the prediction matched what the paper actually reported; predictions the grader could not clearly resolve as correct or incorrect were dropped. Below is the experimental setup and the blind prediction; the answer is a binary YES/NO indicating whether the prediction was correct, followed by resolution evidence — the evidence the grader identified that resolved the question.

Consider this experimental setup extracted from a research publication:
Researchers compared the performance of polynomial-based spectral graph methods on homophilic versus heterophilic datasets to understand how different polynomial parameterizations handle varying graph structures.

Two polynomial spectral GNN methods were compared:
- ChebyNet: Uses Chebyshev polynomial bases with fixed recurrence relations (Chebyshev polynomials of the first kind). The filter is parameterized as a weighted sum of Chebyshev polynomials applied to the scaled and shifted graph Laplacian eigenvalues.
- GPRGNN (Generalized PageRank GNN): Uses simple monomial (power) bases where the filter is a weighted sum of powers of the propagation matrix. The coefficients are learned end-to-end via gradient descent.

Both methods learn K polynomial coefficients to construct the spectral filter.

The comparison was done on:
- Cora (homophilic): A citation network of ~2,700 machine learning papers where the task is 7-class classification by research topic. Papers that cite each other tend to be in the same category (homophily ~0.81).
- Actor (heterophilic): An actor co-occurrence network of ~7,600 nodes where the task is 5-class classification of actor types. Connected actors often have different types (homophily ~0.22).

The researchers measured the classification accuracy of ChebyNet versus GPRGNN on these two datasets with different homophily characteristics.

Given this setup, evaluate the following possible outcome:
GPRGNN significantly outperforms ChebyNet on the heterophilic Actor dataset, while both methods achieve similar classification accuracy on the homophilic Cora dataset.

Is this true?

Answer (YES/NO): NO